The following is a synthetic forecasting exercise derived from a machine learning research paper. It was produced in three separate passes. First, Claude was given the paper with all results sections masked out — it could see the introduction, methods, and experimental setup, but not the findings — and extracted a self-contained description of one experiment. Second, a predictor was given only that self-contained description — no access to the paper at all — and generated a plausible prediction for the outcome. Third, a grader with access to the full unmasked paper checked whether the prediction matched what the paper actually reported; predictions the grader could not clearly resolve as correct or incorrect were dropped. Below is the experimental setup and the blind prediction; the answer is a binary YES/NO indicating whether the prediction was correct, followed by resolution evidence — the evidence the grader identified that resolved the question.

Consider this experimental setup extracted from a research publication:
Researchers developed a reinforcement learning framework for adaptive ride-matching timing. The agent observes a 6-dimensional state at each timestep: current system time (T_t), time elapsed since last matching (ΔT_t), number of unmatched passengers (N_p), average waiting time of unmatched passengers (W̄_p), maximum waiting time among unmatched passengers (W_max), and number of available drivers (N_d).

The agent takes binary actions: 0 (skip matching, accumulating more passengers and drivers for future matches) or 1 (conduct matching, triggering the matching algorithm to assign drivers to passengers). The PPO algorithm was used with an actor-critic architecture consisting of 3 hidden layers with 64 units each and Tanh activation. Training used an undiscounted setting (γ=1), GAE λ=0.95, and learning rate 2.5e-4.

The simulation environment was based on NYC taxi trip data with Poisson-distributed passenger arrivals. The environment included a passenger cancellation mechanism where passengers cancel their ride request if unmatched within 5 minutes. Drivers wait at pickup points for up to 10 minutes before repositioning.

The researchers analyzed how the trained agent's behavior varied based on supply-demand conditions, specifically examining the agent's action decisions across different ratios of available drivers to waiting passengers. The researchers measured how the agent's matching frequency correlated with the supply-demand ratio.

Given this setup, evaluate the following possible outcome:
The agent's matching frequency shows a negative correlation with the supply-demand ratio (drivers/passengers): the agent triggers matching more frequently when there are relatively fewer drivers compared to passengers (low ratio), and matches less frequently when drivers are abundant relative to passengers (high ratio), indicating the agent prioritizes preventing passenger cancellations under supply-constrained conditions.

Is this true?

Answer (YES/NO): NO